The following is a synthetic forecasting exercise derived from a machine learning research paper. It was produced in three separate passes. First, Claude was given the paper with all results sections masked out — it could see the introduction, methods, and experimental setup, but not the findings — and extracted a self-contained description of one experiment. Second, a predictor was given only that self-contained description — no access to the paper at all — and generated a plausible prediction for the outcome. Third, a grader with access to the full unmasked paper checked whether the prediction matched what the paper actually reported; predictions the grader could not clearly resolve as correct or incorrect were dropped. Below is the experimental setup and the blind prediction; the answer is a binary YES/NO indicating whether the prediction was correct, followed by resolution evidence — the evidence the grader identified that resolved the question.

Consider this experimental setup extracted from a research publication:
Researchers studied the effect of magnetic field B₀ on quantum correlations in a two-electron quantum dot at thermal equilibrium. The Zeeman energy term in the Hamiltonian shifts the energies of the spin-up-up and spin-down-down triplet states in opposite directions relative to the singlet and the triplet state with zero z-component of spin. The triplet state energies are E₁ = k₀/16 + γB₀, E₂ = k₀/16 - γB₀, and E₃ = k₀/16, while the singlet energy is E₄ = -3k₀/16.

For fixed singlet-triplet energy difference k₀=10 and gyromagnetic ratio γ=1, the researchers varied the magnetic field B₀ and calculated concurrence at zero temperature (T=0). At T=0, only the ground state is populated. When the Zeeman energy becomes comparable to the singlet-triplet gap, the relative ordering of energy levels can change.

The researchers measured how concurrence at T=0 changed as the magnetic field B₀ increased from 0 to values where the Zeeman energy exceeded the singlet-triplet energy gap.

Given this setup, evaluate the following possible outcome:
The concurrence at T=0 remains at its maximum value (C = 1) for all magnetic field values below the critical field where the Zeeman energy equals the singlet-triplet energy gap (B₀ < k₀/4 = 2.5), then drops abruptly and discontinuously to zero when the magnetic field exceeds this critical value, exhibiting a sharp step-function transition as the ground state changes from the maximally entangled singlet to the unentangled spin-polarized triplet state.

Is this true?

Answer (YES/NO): NO